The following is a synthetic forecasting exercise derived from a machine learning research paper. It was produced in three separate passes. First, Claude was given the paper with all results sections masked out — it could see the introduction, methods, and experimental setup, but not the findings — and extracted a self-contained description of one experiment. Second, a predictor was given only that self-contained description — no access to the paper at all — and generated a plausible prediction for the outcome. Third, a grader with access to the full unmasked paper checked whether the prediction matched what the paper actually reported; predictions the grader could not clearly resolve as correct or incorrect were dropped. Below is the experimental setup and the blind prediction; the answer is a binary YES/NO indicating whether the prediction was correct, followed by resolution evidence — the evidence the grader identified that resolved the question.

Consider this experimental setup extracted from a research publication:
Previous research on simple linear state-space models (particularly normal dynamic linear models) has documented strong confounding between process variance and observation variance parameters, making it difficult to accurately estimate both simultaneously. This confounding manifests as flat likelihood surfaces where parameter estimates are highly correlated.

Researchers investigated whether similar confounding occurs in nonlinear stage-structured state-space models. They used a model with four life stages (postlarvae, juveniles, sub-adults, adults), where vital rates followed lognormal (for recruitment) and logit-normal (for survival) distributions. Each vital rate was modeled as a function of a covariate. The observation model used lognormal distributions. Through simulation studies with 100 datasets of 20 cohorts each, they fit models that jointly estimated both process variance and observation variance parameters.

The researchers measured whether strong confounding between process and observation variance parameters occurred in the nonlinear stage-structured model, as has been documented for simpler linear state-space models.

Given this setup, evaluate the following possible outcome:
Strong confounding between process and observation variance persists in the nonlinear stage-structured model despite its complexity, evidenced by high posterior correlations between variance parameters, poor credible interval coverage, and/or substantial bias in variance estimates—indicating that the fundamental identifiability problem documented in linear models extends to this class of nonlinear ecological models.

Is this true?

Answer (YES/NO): NO